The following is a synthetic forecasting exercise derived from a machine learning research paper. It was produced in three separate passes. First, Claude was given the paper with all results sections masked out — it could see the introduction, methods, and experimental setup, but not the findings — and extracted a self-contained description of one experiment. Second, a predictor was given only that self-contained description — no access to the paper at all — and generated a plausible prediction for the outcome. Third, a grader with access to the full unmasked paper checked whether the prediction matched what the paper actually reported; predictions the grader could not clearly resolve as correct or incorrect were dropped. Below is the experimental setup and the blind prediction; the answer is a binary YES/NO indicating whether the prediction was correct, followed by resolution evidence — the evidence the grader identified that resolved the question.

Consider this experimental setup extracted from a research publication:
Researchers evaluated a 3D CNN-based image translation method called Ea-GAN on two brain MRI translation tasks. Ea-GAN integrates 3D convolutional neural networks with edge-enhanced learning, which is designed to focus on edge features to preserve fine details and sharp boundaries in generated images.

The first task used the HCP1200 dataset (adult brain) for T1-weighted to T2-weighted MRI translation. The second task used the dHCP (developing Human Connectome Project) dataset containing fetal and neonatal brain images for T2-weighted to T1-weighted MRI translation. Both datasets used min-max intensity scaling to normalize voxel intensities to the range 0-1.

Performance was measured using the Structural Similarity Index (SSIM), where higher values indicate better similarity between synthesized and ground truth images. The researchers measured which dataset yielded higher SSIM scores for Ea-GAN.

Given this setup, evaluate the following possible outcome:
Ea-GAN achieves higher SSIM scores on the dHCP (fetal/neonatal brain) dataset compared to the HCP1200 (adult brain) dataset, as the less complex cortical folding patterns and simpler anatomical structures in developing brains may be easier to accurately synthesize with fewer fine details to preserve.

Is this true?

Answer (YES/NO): NO